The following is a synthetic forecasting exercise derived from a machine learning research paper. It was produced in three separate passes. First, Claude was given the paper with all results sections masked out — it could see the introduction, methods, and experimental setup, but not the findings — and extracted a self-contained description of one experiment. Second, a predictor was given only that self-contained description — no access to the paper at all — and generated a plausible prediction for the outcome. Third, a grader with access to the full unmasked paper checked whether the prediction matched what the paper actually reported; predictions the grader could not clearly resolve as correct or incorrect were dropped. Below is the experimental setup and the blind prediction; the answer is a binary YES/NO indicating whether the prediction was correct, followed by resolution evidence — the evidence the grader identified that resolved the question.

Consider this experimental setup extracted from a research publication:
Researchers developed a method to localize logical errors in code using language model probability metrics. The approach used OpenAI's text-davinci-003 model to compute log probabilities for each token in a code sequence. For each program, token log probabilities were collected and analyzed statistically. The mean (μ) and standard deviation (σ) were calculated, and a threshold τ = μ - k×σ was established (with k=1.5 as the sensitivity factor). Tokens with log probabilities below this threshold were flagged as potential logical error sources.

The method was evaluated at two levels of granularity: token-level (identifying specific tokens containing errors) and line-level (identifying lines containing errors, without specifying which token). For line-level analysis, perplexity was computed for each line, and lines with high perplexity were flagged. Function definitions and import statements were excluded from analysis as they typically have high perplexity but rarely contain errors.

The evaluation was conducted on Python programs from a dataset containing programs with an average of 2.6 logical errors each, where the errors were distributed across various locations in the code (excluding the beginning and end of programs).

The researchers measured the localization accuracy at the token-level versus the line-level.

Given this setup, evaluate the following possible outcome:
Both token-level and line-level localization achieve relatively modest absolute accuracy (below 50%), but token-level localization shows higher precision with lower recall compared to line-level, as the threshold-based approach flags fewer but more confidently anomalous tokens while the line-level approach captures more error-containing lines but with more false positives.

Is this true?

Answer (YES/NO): NO